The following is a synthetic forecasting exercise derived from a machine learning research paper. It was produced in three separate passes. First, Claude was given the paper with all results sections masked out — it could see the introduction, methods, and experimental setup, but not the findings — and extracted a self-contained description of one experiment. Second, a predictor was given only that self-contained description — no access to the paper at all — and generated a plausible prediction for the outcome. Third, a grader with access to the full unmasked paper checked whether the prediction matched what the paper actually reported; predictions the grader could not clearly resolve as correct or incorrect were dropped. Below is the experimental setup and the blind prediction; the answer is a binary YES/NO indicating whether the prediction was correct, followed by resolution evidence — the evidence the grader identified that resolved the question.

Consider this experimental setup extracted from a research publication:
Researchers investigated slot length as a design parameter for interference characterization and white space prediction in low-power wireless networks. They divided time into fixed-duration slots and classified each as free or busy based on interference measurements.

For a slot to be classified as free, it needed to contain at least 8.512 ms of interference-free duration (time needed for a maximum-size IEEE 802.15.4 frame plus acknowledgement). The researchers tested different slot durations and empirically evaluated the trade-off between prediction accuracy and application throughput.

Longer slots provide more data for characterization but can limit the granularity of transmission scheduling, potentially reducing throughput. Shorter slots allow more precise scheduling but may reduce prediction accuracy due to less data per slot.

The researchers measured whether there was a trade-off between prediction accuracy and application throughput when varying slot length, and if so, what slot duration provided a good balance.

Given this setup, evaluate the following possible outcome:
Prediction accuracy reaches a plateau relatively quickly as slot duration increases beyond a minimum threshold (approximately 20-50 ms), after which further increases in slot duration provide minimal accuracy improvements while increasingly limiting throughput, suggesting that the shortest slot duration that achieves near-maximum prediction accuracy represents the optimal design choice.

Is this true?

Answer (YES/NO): NO